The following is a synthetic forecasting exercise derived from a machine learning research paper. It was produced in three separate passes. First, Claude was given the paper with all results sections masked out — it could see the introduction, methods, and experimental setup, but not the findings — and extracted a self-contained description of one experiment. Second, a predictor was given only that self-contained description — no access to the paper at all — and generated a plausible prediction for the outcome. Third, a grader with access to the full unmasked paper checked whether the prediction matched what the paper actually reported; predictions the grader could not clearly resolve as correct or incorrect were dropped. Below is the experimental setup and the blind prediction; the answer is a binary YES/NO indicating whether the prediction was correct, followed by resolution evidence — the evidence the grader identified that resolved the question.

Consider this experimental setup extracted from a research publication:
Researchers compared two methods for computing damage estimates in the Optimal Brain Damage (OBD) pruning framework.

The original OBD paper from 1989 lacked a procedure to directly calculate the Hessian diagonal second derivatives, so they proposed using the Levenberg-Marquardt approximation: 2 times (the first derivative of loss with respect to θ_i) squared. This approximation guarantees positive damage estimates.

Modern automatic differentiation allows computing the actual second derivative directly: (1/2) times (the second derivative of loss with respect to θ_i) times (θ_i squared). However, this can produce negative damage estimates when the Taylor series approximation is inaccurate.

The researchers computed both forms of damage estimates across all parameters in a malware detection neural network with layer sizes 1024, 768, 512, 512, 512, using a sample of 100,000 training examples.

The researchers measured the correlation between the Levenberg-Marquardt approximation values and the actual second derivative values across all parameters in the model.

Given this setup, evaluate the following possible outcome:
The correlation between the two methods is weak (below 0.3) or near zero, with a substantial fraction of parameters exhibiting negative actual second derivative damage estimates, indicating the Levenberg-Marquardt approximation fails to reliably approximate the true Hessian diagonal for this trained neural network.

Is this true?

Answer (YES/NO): YES